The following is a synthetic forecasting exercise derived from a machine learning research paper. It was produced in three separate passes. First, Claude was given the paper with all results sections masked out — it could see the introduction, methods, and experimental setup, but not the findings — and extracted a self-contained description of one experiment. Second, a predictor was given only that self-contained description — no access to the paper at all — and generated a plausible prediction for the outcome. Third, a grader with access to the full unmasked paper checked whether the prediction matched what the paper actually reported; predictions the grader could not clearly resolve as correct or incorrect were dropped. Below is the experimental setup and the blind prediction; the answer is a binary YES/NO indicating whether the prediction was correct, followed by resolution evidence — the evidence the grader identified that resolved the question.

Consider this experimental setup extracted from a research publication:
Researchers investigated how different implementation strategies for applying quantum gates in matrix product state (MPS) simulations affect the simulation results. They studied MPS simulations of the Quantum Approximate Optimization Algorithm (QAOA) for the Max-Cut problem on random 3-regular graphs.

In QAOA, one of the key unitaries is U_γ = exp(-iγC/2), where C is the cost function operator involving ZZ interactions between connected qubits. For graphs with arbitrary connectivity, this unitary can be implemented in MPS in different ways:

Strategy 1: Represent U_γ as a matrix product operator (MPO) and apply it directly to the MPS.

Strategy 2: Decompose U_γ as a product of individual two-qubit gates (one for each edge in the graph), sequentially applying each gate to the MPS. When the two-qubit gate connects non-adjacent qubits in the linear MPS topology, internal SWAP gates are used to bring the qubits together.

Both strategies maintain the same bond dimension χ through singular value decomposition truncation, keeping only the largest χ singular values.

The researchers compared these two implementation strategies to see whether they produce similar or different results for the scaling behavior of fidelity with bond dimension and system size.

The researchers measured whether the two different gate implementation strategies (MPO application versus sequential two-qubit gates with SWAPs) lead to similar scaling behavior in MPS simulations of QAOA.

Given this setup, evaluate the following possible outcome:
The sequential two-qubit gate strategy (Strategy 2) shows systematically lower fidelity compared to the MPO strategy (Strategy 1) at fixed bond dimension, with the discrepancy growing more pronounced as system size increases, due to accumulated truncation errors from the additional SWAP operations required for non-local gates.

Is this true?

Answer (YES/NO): NO